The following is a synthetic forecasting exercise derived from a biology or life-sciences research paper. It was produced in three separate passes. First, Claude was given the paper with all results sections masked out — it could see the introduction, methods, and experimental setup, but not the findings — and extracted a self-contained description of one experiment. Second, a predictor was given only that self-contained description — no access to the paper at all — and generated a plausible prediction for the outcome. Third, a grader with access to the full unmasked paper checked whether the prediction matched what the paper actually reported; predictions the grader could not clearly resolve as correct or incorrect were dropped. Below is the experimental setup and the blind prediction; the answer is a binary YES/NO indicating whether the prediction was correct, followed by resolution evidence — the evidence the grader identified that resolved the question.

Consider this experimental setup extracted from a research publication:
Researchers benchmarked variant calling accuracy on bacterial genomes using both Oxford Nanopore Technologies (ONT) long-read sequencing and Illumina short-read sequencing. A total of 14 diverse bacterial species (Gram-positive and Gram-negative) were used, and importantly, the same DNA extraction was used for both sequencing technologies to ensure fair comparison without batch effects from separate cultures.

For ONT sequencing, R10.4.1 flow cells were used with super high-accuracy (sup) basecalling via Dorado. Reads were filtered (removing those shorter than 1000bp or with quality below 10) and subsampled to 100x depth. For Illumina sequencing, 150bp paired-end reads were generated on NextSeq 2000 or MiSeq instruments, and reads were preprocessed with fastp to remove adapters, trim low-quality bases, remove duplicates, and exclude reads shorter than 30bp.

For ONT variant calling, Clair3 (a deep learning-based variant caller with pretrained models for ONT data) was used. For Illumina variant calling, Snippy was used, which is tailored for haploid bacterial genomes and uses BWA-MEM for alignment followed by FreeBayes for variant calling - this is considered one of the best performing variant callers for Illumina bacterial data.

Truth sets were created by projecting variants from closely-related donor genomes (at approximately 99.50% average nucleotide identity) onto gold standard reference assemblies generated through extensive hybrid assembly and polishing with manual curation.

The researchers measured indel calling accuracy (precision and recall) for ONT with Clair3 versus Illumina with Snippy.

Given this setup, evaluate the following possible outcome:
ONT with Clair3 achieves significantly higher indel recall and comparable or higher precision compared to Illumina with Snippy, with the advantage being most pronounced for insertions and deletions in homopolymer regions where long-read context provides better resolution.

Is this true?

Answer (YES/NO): NO